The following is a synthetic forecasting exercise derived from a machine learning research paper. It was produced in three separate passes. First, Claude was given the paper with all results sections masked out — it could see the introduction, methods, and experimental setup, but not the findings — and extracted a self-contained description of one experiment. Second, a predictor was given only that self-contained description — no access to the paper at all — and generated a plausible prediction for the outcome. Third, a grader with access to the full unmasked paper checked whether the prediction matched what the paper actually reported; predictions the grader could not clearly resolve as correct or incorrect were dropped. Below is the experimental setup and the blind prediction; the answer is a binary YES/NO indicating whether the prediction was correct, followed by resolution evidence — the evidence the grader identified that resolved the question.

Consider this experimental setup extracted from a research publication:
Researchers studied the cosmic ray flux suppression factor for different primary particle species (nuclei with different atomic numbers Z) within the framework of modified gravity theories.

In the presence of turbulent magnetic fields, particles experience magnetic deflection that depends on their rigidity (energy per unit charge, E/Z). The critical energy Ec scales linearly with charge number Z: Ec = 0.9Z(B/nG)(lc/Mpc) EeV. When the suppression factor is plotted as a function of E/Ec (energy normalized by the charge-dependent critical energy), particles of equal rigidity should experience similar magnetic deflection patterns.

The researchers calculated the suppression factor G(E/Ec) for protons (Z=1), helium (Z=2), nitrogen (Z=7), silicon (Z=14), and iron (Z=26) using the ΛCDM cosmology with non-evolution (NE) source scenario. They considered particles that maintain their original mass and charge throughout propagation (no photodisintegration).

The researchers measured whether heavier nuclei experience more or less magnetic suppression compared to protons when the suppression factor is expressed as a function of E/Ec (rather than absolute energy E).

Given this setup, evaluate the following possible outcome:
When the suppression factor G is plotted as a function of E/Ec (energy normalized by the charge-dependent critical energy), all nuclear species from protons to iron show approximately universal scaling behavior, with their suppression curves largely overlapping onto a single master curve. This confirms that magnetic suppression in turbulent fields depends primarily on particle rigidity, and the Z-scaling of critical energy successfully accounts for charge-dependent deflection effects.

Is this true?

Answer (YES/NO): YES